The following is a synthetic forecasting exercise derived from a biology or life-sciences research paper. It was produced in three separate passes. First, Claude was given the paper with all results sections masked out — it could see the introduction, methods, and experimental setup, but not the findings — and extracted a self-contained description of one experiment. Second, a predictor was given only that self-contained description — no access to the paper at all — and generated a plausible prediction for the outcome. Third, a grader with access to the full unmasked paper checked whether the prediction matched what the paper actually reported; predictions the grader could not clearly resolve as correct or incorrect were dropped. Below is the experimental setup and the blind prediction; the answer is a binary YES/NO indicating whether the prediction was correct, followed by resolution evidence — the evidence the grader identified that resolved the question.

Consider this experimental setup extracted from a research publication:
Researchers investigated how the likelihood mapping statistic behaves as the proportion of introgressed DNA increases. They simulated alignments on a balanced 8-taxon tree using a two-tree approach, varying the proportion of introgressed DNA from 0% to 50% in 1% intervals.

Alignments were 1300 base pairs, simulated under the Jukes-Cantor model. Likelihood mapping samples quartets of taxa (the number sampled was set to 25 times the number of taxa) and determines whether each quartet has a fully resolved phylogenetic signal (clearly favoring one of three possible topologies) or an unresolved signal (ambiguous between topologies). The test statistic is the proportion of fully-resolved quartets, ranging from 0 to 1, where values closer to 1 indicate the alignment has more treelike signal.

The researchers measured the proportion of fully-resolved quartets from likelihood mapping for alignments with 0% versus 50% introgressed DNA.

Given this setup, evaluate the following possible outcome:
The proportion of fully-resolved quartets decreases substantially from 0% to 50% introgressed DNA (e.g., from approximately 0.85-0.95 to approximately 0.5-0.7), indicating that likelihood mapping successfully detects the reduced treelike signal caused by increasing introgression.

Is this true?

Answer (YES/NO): NO